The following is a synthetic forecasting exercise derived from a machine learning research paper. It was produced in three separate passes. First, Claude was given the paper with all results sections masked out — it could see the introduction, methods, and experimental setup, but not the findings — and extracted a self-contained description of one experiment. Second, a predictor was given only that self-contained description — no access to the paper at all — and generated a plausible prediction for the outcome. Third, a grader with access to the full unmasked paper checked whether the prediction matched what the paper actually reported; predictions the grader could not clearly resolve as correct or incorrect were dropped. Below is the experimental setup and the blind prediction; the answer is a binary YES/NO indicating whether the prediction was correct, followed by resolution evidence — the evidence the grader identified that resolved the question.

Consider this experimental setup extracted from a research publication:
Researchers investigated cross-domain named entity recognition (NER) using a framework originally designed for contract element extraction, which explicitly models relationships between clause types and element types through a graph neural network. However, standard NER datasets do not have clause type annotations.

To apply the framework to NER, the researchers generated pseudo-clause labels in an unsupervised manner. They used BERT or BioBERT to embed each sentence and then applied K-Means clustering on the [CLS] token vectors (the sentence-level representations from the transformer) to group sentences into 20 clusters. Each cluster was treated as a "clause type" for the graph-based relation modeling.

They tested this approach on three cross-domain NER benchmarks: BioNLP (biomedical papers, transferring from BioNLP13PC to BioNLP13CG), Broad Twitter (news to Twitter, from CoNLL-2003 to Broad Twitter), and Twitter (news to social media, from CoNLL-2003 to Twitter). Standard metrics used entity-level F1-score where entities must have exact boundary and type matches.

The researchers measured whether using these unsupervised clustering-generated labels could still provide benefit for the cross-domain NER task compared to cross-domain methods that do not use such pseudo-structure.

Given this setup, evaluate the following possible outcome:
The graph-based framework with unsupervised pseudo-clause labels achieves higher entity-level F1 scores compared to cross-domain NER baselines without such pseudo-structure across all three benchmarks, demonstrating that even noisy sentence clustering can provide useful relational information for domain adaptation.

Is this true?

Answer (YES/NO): YES